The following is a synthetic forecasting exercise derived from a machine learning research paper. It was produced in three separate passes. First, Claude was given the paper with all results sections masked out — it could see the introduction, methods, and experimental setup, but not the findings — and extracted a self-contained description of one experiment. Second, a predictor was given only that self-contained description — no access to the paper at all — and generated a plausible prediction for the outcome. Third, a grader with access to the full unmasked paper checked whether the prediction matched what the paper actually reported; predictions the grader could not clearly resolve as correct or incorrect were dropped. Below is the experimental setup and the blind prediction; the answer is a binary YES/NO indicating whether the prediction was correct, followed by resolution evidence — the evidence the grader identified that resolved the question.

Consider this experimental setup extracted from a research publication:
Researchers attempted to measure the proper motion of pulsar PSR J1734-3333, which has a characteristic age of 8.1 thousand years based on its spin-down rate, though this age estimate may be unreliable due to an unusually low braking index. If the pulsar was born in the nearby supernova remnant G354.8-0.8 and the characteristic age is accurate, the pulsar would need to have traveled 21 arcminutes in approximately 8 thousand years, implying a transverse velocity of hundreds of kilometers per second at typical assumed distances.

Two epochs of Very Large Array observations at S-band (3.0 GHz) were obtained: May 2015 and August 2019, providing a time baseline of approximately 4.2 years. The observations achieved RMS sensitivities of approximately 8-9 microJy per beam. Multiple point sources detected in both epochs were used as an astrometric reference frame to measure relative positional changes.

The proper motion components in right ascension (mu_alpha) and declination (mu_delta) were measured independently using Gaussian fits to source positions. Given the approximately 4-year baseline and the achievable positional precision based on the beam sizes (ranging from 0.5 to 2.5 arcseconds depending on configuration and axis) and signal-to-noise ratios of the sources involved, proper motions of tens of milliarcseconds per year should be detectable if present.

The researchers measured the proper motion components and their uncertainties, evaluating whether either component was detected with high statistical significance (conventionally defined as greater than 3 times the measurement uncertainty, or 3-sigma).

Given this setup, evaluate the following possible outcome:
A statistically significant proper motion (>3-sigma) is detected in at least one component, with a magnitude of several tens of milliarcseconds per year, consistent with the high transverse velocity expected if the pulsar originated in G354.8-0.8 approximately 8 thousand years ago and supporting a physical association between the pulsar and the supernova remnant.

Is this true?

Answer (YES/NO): NO